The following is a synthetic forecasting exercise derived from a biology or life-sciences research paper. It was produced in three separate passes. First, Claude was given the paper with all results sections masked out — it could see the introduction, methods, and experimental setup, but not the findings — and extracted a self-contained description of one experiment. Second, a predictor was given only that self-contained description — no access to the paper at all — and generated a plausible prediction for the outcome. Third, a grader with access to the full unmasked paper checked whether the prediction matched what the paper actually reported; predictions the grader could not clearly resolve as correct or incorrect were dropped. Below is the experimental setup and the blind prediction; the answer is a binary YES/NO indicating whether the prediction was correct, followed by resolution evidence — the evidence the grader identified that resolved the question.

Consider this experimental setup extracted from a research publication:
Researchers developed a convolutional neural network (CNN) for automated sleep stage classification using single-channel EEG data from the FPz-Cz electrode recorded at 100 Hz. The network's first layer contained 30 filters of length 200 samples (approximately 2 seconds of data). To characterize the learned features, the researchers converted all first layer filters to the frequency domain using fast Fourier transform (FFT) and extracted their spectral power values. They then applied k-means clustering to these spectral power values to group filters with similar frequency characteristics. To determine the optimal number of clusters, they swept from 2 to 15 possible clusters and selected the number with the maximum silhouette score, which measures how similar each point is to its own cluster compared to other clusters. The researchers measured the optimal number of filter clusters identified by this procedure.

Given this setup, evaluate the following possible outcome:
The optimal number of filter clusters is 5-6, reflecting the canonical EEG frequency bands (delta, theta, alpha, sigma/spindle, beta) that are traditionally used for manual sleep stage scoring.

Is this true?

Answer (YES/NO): NO